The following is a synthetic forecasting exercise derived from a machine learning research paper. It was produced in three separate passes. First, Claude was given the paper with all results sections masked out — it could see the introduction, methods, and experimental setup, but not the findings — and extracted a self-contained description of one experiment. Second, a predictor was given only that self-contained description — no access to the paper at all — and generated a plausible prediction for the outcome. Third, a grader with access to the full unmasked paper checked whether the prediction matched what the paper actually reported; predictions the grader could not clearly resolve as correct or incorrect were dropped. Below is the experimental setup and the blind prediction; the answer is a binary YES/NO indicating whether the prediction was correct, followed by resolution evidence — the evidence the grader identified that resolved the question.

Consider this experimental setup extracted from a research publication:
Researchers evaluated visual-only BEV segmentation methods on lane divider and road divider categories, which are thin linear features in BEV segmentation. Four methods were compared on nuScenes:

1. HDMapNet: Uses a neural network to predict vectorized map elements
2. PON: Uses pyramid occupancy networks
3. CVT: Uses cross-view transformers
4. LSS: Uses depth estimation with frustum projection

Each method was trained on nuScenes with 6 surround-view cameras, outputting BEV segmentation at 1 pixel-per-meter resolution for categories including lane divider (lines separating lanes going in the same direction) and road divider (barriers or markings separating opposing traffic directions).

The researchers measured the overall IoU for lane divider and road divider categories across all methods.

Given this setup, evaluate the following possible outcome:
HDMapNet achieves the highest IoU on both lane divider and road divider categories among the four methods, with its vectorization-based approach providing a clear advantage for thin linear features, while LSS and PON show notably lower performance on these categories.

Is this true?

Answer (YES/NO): NO